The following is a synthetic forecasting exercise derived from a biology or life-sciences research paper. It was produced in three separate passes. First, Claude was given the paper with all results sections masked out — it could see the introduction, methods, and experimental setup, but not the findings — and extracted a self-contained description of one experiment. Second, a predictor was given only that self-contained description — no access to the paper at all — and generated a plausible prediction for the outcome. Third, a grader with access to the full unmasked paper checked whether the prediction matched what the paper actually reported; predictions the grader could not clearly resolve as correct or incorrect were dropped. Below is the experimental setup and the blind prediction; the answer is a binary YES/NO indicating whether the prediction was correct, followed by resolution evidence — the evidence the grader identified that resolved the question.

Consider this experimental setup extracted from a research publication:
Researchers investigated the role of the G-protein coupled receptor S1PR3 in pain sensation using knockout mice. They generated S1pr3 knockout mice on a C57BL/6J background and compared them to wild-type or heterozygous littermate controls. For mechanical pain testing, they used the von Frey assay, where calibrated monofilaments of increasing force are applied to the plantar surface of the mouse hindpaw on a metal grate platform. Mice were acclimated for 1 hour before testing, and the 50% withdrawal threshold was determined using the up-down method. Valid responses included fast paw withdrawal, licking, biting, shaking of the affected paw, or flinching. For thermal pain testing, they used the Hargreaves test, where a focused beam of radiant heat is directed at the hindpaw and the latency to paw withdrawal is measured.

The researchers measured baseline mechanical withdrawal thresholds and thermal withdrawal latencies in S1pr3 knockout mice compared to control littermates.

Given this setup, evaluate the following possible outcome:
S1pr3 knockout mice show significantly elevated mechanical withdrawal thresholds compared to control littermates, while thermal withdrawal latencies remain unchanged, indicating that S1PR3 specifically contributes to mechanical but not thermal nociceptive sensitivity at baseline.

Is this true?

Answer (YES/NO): YES